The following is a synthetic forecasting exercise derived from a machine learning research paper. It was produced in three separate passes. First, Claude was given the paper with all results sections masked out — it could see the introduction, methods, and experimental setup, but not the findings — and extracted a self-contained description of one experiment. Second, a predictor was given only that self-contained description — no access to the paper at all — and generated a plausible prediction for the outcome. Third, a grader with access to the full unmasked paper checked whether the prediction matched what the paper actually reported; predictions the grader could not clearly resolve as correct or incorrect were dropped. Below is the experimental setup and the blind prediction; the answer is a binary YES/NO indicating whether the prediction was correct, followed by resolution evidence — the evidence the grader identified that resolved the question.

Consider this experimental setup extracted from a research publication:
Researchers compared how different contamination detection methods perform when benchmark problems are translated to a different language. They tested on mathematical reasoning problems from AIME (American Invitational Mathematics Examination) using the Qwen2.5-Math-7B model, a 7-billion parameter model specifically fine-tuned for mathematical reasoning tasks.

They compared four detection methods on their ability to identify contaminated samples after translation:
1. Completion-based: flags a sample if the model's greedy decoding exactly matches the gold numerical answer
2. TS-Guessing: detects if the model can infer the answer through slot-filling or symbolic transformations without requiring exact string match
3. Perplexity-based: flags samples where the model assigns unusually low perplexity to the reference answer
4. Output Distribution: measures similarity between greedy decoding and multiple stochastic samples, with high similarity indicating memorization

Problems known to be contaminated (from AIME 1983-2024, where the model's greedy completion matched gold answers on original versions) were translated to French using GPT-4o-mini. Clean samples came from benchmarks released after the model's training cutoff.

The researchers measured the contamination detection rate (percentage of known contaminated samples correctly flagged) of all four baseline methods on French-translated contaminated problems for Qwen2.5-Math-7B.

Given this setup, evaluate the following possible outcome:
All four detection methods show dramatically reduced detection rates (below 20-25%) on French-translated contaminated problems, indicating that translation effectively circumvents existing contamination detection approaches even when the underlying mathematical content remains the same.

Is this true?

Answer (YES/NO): NO